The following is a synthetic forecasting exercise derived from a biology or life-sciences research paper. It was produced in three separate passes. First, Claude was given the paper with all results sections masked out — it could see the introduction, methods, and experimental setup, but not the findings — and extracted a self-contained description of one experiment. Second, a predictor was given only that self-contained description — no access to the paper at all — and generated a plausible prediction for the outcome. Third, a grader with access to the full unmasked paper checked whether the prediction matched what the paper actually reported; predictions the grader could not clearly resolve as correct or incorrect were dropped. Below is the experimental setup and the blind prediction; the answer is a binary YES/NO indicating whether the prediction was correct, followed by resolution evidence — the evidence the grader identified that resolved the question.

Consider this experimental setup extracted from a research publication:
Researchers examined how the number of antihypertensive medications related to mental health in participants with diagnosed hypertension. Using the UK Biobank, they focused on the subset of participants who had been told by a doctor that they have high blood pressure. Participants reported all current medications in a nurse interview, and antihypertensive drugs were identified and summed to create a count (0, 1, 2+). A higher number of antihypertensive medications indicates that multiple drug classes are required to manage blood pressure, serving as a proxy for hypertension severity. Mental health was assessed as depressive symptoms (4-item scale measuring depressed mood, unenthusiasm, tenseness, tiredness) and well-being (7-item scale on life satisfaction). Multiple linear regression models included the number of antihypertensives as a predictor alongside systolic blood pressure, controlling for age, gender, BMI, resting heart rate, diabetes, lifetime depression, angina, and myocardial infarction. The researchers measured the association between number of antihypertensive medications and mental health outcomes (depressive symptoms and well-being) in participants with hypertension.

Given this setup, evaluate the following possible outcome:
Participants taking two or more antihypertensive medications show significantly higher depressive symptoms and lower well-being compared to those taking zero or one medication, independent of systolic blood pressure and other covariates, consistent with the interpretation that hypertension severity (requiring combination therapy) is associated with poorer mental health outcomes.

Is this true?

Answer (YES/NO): NO